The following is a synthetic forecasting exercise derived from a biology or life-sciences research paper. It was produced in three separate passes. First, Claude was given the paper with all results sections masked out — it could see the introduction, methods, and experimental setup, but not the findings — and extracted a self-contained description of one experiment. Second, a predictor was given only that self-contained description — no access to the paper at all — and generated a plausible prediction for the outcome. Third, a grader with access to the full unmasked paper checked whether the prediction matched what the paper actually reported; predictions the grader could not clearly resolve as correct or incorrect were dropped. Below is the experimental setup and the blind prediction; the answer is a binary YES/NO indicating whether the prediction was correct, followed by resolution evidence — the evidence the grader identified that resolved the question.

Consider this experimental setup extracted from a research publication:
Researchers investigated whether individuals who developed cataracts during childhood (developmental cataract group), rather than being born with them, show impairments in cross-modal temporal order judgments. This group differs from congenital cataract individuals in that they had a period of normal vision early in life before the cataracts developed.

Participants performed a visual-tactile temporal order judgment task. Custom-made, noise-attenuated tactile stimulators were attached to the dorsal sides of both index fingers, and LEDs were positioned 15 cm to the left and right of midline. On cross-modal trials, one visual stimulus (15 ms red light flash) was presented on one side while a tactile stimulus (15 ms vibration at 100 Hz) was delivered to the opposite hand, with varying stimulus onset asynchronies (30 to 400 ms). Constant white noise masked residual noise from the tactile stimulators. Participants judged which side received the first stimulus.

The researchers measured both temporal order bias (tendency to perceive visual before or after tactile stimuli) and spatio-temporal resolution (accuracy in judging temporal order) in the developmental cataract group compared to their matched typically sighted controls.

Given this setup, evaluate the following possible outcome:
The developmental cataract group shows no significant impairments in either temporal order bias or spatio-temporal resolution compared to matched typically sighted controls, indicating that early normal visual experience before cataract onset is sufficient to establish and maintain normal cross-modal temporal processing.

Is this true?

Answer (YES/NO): NO